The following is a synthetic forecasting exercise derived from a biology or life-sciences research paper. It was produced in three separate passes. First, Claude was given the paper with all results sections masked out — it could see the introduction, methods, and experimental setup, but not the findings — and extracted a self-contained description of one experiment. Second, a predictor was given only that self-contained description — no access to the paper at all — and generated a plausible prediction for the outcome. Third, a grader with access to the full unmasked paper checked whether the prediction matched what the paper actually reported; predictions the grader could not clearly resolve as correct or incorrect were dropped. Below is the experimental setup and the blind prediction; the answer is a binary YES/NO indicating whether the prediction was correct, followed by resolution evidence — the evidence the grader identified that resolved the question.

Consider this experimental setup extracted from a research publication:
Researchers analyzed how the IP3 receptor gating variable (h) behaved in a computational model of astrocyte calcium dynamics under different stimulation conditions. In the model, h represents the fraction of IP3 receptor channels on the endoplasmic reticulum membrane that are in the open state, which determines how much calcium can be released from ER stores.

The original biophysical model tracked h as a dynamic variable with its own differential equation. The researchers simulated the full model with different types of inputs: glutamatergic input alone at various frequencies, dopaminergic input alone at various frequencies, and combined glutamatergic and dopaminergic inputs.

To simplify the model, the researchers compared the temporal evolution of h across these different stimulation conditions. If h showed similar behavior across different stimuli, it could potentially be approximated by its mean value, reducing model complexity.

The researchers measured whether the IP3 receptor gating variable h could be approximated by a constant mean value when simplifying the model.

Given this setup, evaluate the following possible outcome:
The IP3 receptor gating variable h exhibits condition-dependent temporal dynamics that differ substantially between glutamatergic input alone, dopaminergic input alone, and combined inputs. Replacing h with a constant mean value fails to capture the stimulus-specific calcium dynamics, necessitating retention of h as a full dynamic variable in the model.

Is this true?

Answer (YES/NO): NO